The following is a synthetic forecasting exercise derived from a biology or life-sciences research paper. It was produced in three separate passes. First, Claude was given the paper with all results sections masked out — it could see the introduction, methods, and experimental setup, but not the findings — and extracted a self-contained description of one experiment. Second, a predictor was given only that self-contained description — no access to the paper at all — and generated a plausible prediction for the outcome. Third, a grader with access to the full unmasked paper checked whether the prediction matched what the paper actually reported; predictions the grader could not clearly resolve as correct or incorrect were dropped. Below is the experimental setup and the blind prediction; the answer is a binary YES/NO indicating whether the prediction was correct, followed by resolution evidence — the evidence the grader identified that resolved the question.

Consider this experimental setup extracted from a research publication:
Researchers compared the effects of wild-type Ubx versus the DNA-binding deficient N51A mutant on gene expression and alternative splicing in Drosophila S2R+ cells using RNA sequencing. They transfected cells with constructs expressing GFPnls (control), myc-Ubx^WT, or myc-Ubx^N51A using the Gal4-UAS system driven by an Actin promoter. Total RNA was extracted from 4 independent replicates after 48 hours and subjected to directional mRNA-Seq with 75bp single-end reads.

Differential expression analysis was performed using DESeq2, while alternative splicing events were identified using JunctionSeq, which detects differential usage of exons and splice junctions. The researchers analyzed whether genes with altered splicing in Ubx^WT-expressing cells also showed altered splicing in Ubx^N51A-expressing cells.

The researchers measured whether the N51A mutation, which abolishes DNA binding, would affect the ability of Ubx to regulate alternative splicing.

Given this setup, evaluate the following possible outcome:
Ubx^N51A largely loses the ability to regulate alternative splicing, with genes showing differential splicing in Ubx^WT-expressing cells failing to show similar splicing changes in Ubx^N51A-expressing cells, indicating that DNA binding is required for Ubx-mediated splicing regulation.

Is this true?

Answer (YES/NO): YES